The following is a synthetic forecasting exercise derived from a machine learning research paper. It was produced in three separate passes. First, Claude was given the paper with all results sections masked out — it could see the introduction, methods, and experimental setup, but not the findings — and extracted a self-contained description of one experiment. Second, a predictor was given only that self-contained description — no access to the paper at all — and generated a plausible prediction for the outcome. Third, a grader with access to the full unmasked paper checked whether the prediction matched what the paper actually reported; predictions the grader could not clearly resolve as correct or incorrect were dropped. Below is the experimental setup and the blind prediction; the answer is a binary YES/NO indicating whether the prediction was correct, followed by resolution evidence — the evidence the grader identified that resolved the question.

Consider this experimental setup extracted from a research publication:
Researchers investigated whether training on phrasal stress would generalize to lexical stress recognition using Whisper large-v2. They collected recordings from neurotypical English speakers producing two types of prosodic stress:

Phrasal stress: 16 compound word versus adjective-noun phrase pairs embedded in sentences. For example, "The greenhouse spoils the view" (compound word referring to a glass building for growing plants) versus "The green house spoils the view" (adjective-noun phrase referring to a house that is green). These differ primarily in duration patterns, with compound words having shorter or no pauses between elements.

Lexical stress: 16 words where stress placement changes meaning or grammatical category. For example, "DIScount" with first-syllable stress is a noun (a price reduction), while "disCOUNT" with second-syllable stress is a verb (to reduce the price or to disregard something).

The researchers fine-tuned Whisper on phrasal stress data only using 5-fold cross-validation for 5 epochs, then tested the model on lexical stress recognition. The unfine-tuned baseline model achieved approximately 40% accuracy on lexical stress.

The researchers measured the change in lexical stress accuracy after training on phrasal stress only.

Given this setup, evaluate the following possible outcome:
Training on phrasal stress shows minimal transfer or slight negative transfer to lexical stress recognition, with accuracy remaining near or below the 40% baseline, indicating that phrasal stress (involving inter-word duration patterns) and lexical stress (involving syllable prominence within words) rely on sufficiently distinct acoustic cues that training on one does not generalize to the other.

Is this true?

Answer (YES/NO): NO